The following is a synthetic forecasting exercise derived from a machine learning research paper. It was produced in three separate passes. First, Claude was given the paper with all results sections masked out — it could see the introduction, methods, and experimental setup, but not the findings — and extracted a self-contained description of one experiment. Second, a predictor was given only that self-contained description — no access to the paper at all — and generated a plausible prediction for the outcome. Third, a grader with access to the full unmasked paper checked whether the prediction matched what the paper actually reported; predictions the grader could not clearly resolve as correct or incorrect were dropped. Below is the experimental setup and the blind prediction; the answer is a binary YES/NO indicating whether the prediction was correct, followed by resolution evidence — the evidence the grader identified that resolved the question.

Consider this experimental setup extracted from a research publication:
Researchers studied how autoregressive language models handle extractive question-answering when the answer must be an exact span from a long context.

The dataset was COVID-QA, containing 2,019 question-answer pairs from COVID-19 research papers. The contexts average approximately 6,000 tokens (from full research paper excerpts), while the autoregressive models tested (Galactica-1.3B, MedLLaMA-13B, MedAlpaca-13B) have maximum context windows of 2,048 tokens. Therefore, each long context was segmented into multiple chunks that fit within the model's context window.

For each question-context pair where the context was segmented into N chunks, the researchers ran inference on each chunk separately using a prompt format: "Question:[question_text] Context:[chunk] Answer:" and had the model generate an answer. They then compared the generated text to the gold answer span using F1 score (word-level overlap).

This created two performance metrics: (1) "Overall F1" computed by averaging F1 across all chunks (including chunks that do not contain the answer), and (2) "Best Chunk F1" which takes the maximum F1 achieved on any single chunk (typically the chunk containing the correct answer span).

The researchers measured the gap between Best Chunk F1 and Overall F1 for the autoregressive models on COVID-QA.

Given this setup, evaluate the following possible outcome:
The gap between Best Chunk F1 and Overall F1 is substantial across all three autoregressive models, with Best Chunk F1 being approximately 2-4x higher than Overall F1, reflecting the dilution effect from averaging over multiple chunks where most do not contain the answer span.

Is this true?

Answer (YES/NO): YES